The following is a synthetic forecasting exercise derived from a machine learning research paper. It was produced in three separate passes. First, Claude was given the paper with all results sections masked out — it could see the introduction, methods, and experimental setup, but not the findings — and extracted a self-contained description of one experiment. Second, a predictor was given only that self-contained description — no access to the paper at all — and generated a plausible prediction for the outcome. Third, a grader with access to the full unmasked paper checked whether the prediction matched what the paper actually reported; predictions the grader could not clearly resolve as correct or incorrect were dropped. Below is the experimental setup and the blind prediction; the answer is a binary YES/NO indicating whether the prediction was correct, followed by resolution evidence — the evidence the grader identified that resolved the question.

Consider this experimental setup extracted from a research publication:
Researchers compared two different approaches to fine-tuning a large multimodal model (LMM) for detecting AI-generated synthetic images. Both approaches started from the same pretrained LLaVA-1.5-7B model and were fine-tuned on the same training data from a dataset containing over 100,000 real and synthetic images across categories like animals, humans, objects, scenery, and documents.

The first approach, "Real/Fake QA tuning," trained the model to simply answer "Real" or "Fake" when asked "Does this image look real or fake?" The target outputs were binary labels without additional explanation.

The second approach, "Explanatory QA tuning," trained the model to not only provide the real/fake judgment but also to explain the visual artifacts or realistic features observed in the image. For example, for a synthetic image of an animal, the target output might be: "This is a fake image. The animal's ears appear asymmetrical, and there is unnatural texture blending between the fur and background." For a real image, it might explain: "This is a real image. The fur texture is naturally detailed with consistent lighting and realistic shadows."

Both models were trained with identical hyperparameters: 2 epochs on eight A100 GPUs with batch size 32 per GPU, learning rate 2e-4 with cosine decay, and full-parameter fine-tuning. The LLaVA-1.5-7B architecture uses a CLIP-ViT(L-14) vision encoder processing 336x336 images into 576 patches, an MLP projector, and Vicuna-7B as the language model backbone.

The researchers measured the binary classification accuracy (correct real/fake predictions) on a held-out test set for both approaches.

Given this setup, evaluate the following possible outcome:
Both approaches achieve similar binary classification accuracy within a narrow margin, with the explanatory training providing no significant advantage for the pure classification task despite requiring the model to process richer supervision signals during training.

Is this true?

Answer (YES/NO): NO